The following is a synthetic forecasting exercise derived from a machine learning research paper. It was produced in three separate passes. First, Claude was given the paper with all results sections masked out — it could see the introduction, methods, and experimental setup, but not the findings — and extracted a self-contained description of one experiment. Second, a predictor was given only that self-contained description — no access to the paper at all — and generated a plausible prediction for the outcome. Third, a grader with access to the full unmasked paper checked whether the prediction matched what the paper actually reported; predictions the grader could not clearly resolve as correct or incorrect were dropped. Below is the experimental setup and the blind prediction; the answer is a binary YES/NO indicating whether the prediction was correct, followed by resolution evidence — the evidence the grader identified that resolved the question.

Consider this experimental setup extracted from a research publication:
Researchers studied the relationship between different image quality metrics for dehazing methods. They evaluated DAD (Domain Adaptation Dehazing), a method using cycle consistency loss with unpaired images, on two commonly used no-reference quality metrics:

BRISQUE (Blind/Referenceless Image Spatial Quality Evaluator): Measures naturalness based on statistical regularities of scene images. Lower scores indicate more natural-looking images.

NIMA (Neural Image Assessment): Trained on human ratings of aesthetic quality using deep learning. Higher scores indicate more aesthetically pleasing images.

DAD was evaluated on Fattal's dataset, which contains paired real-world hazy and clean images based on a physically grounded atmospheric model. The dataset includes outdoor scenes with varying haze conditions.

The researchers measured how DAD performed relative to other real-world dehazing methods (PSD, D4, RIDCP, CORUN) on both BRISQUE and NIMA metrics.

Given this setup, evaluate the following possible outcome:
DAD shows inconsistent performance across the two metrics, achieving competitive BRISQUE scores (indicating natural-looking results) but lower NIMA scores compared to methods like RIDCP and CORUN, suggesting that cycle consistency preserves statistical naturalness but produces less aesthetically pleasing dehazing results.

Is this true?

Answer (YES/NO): NO